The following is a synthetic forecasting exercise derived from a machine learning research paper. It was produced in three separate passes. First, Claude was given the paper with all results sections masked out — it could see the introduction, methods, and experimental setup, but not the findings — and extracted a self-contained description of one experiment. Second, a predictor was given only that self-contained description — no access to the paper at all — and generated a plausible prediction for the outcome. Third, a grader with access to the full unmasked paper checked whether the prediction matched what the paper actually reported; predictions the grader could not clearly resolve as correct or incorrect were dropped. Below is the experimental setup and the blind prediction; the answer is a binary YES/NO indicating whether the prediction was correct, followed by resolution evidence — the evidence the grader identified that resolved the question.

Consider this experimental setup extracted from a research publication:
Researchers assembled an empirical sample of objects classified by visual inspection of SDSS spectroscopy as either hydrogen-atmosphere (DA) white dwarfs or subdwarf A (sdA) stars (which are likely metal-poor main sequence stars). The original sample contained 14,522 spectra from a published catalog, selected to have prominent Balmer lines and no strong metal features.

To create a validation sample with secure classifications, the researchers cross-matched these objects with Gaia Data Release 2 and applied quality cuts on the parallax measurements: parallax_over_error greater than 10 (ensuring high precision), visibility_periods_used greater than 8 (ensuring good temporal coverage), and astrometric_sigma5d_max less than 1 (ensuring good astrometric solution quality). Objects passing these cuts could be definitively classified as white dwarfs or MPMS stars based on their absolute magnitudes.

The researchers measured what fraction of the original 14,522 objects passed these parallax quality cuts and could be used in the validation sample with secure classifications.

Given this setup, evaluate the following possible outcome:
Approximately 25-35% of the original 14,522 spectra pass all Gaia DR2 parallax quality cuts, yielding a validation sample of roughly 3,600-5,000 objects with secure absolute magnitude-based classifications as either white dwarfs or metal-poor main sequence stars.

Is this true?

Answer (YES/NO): NO